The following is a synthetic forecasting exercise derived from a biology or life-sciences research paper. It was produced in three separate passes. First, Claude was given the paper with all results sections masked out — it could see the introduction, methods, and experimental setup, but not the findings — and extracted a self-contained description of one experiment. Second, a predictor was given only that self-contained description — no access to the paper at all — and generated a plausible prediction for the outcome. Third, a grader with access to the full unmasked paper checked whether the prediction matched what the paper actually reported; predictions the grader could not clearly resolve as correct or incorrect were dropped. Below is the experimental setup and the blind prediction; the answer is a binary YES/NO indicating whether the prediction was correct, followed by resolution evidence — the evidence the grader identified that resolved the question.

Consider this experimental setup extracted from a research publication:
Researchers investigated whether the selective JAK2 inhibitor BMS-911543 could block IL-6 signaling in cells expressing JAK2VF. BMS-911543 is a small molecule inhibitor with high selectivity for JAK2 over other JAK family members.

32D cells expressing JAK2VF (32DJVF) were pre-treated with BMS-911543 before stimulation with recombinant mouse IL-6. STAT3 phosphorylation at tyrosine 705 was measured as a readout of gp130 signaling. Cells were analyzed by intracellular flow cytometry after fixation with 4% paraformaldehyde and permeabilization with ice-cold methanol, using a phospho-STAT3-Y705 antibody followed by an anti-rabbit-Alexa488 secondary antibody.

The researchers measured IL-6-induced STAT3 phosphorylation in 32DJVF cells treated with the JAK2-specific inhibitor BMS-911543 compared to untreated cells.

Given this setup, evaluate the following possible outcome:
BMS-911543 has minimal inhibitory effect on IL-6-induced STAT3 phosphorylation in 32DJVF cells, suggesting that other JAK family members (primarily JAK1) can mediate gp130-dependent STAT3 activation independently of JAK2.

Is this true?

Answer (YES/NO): NO